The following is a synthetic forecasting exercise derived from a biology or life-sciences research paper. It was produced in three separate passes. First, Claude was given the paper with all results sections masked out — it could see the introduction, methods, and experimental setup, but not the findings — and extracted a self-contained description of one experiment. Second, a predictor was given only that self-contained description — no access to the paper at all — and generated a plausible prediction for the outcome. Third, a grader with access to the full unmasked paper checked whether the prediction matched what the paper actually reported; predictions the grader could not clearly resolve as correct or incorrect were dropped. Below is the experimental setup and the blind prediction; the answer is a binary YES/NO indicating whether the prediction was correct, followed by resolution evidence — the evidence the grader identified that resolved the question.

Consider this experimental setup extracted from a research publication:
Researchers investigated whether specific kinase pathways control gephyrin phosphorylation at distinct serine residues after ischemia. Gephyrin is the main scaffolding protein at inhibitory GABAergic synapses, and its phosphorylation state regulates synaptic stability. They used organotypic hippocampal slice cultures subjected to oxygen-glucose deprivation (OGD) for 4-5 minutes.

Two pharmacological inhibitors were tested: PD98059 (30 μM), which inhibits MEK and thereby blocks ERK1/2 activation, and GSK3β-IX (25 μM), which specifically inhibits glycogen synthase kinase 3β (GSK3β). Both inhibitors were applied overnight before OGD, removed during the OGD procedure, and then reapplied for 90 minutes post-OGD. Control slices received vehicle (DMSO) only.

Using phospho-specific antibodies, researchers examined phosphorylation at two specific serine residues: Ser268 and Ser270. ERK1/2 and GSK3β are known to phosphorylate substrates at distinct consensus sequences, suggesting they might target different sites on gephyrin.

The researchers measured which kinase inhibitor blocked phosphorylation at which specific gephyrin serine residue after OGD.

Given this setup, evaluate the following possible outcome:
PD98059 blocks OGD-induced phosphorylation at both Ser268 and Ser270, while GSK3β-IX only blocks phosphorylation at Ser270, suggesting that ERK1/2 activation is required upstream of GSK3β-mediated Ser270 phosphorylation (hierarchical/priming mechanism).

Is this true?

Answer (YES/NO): NO